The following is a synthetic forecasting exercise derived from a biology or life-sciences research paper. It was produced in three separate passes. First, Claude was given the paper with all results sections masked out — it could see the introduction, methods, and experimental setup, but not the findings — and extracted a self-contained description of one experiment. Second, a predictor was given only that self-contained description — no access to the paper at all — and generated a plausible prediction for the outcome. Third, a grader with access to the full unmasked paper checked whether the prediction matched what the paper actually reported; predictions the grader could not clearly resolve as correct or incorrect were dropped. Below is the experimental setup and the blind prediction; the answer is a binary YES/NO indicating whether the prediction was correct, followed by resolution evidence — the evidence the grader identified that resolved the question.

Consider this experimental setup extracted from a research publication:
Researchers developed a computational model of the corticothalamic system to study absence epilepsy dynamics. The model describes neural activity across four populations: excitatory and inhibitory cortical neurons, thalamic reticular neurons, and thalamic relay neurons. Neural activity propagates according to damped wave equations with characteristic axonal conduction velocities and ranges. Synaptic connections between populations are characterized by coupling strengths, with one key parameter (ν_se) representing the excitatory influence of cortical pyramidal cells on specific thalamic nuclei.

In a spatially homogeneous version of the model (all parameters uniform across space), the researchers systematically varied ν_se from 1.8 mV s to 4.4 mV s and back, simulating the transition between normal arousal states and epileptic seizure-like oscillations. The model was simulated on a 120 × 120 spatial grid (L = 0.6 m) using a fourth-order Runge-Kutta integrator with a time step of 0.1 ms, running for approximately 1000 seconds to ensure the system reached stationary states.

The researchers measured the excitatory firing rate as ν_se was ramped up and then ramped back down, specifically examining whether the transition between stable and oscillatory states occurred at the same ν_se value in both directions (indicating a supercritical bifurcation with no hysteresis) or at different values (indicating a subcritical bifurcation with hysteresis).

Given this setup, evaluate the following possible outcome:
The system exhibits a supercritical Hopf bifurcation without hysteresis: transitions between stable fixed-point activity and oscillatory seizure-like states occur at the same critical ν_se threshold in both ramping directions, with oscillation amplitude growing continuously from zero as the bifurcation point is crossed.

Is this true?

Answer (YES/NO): YES